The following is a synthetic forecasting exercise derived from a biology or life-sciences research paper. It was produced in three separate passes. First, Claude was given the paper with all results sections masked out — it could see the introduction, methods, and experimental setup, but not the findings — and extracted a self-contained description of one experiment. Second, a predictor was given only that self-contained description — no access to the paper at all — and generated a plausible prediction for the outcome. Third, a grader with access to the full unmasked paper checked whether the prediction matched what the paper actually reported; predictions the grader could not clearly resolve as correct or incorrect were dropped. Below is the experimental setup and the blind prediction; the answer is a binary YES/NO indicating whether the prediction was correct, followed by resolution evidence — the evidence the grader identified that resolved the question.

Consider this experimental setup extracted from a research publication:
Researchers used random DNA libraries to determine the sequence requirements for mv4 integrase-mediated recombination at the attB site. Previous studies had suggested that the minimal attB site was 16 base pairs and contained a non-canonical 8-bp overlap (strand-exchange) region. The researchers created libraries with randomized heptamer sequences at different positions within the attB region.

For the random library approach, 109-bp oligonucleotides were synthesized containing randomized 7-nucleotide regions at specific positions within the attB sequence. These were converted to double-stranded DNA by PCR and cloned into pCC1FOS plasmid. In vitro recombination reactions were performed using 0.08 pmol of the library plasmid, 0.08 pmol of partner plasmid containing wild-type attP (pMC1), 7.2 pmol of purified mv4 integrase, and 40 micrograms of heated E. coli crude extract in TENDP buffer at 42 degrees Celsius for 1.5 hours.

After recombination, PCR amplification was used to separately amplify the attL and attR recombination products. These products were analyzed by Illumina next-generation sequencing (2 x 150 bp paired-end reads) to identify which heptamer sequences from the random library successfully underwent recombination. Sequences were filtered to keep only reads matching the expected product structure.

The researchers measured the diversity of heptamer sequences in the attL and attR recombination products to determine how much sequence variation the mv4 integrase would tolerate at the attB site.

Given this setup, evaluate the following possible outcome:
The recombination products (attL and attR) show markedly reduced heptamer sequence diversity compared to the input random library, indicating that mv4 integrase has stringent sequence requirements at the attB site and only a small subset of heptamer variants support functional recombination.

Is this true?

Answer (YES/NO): NO